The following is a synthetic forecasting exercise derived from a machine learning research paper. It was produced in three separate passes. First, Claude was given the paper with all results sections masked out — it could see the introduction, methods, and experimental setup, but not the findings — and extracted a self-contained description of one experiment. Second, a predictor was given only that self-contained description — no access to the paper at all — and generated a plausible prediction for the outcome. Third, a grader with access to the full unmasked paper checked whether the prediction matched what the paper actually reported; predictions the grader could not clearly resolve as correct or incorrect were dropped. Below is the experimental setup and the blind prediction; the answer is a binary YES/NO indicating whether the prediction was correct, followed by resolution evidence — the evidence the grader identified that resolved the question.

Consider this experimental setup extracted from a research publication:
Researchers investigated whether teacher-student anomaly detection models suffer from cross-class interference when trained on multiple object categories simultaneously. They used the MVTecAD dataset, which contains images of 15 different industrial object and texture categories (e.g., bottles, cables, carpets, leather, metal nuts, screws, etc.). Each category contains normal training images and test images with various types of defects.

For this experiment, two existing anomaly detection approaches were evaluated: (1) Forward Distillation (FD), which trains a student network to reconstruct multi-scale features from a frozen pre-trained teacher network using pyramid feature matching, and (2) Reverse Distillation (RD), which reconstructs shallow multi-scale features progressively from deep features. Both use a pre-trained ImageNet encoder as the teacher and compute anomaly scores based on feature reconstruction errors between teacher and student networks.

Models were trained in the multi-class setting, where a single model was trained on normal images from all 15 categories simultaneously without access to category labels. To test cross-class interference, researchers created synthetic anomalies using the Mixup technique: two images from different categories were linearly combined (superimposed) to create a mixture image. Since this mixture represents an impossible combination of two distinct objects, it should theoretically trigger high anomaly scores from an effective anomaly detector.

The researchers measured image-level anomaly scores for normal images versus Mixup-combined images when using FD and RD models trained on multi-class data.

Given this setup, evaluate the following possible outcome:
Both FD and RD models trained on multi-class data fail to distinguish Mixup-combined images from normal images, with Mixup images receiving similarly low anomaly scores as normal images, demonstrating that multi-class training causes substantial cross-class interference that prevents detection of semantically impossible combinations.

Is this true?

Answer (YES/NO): YES